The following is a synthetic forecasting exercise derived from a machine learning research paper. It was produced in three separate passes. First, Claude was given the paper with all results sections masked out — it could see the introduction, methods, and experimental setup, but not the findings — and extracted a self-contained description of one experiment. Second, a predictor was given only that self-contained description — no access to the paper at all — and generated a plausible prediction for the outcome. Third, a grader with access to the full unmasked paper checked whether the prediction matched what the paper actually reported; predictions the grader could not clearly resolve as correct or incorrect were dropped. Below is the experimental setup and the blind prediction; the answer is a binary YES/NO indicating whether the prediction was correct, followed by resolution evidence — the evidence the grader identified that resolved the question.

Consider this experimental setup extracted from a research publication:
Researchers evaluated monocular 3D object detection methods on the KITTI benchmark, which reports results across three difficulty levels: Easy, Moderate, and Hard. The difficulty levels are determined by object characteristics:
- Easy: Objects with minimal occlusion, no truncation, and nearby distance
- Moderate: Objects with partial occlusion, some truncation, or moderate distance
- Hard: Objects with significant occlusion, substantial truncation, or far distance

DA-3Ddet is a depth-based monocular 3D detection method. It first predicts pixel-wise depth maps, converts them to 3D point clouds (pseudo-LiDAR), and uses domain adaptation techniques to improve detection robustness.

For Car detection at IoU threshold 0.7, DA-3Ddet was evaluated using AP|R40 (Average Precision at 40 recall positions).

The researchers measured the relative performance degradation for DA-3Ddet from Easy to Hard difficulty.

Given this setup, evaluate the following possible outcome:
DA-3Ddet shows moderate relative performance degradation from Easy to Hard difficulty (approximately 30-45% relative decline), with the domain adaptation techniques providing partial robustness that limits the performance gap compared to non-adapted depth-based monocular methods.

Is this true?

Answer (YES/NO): NO